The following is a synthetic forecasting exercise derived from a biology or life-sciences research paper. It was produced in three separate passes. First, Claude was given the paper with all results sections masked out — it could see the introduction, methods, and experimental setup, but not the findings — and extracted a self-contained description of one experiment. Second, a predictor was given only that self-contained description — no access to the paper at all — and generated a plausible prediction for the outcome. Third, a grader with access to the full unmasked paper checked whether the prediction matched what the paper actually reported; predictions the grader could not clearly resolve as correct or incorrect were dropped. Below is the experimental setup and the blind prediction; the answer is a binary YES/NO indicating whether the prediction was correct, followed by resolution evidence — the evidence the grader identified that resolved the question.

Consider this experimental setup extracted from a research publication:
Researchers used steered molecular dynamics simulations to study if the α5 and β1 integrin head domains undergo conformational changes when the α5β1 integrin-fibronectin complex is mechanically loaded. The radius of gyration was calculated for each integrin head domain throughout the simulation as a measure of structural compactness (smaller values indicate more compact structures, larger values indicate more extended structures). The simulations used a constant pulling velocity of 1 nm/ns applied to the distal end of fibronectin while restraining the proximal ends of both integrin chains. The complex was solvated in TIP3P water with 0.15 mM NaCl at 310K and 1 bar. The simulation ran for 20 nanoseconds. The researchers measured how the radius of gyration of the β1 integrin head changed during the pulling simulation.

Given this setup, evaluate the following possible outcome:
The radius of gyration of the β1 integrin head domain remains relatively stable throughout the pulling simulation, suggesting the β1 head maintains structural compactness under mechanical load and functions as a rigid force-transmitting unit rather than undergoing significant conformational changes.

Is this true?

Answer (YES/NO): YES